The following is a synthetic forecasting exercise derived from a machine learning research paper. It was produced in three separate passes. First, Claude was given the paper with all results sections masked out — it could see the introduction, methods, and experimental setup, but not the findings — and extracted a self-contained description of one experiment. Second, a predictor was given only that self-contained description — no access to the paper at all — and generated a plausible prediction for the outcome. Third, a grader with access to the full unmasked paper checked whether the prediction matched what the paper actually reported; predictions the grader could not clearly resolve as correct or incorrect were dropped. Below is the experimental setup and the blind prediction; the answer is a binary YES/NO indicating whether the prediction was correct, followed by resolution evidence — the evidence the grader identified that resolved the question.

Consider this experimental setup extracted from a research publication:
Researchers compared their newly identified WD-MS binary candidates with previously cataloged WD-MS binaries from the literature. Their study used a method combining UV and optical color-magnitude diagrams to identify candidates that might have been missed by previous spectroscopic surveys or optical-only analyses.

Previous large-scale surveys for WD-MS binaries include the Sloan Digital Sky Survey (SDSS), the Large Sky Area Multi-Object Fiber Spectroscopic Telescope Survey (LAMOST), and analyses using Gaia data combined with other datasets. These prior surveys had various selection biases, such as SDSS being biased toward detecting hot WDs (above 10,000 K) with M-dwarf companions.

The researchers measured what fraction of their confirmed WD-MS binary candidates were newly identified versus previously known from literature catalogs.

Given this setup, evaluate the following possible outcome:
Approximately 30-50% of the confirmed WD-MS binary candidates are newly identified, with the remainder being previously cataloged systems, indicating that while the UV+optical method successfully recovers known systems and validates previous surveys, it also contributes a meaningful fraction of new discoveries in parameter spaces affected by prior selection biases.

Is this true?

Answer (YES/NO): NO